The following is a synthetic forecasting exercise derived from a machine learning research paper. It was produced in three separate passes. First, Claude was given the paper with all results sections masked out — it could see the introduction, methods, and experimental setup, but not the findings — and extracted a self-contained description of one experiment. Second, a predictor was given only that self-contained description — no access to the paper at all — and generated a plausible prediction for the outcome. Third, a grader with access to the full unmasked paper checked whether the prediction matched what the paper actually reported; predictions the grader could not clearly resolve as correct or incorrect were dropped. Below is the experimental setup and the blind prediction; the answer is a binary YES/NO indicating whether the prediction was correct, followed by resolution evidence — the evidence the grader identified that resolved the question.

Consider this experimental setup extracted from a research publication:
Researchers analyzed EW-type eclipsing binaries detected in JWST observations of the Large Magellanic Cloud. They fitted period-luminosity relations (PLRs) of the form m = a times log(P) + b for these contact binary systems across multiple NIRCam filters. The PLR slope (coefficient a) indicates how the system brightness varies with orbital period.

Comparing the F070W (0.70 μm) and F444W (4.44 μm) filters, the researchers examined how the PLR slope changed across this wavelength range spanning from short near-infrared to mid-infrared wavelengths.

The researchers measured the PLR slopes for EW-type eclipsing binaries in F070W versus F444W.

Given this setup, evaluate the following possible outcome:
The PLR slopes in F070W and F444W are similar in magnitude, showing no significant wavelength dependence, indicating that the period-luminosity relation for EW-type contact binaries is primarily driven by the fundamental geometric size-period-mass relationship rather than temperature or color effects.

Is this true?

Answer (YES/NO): NO